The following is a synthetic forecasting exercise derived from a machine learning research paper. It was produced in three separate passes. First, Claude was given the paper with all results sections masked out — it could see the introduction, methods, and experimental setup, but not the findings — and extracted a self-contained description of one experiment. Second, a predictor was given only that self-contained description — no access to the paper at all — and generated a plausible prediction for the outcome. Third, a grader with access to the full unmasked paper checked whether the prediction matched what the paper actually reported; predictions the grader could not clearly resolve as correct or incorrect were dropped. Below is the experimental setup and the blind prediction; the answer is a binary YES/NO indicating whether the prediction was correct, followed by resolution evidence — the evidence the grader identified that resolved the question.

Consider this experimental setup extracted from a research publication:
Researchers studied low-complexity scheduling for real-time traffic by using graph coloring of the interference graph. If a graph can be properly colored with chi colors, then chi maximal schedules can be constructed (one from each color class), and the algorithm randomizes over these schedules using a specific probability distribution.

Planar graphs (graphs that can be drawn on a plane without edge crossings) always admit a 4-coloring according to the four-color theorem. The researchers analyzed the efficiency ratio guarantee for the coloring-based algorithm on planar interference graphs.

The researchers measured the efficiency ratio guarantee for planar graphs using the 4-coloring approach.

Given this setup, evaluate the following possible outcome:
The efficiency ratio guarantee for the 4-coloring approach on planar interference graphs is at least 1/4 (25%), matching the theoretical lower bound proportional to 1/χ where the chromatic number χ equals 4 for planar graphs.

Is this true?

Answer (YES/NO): NO